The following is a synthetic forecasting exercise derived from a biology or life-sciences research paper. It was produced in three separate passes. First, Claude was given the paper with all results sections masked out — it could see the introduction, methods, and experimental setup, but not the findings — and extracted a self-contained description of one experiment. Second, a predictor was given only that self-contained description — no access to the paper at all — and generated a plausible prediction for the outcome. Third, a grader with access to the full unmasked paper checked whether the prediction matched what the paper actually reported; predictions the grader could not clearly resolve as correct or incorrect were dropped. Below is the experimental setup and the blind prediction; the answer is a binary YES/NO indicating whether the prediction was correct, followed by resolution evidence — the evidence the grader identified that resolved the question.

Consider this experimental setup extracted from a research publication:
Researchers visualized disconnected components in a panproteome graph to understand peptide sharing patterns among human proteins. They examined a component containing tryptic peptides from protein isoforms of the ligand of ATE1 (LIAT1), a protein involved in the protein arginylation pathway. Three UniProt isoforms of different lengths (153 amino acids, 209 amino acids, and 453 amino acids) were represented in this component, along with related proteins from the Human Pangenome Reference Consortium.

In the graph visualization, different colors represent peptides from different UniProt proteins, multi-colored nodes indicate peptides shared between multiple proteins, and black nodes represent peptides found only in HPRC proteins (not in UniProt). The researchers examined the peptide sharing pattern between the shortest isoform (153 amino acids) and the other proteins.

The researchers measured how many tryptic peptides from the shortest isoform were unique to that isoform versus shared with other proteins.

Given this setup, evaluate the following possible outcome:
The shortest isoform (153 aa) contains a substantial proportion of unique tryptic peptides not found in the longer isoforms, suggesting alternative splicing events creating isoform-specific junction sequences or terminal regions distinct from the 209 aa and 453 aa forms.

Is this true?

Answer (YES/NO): NO